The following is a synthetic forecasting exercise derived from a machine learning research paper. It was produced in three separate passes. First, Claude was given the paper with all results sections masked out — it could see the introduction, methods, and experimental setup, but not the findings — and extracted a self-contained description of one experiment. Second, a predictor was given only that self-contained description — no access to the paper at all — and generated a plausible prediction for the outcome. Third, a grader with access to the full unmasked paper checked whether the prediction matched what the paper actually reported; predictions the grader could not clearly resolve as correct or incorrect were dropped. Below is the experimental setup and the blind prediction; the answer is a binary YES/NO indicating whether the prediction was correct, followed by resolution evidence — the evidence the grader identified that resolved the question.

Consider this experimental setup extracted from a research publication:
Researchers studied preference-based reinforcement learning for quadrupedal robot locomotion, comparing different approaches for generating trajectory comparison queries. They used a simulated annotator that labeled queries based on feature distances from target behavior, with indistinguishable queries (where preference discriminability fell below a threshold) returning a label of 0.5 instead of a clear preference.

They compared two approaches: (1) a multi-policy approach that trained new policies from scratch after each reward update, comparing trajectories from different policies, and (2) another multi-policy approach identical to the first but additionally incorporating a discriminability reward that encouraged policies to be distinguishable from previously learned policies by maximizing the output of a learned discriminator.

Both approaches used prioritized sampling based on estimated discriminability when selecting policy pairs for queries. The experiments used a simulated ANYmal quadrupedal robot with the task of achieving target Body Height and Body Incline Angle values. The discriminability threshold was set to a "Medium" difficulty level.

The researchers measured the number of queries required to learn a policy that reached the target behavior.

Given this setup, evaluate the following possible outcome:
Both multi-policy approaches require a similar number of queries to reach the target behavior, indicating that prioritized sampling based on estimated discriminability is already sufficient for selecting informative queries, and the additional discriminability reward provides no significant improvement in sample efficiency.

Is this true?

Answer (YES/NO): NO